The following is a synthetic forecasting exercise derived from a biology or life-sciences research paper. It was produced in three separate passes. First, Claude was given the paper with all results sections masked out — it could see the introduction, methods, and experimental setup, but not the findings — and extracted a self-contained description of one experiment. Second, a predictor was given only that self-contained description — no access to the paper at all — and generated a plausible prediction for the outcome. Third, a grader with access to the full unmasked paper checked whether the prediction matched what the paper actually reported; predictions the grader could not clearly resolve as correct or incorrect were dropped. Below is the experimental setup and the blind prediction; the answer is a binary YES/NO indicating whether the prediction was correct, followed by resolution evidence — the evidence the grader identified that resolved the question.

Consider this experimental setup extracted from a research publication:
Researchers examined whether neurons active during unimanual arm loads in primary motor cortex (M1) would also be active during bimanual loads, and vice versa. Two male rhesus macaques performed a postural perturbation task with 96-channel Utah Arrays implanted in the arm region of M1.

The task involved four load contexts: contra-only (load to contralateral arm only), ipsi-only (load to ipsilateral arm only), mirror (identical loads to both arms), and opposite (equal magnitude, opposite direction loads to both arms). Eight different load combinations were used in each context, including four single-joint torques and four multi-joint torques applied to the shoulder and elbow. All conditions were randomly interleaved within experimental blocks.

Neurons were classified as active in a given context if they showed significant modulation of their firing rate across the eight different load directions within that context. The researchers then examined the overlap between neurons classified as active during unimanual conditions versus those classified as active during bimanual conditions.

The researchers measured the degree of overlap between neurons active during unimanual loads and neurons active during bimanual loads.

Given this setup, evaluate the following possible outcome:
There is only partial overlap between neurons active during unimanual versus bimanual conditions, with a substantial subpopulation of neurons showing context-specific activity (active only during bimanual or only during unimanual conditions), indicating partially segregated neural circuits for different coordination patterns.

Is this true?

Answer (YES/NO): NO